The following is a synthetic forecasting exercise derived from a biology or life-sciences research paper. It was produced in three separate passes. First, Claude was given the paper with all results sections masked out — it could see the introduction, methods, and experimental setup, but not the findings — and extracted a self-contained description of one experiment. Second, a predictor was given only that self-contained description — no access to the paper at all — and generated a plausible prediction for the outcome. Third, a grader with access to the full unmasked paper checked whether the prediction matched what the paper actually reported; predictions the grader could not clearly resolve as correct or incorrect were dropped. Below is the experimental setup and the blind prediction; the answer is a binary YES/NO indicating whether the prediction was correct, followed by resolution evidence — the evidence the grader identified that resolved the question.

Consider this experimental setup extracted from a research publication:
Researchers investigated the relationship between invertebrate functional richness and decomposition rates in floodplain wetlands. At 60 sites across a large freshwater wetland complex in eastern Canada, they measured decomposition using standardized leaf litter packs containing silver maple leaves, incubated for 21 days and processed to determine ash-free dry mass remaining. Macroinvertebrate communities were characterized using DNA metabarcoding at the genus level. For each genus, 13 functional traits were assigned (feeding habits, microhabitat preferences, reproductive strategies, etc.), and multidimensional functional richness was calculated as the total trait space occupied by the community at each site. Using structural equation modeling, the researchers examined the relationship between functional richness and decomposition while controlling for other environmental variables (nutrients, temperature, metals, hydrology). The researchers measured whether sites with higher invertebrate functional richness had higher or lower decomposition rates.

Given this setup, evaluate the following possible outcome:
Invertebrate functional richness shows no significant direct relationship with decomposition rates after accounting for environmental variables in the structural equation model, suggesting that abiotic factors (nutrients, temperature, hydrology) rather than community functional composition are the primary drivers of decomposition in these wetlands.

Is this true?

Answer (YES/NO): NO